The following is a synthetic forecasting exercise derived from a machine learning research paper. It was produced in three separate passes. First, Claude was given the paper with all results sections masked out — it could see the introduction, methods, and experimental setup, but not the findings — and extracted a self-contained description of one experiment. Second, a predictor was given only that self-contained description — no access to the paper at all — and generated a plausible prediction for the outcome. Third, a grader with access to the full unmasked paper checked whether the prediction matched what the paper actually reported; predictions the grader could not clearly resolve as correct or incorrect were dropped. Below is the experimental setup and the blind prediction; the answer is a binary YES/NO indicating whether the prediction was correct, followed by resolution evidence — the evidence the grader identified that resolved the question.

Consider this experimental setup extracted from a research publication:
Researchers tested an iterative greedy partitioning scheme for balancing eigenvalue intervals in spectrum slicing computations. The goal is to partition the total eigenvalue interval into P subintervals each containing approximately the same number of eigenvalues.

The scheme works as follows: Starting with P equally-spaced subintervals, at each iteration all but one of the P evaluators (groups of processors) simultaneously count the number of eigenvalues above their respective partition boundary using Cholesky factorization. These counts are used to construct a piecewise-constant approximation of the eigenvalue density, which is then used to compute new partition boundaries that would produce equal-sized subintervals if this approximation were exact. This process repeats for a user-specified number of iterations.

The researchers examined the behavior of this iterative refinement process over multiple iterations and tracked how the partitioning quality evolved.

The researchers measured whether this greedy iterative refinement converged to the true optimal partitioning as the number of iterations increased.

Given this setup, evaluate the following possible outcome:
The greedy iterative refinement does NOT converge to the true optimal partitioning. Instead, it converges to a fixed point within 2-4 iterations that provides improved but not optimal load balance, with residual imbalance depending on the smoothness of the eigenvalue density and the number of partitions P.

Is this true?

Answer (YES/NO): NO